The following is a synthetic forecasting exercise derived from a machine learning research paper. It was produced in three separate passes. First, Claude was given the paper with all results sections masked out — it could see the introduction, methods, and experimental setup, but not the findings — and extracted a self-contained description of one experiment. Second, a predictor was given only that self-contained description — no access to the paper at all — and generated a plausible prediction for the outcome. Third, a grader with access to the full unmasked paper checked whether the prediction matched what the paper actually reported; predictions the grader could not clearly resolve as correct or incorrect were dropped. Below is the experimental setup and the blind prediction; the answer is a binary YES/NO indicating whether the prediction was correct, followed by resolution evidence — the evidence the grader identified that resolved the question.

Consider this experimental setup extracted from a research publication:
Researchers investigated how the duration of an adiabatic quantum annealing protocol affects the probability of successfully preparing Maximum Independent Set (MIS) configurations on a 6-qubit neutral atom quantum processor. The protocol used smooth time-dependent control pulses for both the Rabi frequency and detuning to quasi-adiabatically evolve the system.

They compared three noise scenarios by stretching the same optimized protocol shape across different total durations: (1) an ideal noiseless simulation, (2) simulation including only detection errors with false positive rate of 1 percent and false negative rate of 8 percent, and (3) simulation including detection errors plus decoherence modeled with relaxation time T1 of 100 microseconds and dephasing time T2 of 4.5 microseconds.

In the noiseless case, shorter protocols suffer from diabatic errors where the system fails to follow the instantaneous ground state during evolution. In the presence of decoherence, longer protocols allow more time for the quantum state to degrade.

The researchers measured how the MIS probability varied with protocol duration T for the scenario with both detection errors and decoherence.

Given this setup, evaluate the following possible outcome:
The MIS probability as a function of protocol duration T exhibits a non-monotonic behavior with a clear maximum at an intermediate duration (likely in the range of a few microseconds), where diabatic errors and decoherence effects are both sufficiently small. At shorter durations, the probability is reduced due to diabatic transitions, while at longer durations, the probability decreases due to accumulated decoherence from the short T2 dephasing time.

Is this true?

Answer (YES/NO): YES